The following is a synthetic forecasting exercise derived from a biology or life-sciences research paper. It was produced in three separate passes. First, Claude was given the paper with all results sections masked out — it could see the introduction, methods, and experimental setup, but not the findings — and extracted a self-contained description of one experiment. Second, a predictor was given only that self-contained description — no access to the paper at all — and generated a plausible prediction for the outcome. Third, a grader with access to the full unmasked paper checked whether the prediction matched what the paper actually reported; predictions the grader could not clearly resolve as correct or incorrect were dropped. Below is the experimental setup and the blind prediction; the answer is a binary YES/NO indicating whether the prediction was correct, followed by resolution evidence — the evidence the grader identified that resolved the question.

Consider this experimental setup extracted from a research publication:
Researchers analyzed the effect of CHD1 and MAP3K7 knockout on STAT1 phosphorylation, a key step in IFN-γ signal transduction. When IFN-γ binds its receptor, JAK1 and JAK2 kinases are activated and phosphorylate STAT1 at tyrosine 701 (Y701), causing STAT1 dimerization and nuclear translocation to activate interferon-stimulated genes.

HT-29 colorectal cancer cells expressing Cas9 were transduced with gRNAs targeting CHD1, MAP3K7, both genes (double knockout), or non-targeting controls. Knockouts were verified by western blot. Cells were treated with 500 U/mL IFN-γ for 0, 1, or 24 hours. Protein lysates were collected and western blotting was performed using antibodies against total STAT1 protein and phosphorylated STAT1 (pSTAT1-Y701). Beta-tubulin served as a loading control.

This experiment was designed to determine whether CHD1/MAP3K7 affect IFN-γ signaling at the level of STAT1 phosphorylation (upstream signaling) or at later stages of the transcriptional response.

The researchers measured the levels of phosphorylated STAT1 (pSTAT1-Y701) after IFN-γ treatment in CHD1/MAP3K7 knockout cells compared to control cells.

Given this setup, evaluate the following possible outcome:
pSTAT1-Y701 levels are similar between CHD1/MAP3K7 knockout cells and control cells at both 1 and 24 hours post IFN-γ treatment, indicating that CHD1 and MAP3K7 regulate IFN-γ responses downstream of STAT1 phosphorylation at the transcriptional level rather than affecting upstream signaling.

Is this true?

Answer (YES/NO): YES